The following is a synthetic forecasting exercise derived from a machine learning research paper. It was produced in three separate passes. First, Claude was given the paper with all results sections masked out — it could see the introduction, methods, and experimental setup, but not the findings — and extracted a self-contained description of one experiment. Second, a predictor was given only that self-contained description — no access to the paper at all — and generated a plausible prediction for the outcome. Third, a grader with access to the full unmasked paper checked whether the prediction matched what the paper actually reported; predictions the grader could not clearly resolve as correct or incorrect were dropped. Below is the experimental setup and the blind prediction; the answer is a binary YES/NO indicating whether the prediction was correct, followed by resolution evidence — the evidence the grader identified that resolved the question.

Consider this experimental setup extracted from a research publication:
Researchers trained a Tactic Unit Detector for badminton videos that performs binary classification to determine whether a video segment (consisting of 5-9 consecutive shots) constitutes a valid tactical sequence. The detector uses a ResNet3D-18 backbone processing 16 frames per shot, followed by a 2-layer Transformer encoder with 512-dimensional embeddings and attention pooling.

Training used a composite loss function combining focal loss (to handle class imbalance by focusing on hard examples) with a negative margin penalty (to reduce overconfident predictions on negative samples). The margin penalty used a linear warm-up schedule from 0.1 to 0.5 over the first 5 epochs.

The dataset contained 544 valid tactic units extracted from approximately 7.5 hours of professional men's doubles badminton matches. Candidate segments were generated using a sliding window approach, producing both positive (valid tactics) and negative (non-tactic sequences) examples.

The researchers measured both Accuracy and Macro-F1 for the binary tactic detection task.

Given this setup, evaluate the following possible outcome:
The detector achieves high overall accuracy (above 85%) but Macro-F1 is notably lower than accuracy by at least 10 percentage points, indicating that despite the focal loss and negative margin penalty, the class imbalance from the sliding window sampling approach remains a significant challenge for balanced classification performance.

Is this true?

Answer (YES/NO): NO